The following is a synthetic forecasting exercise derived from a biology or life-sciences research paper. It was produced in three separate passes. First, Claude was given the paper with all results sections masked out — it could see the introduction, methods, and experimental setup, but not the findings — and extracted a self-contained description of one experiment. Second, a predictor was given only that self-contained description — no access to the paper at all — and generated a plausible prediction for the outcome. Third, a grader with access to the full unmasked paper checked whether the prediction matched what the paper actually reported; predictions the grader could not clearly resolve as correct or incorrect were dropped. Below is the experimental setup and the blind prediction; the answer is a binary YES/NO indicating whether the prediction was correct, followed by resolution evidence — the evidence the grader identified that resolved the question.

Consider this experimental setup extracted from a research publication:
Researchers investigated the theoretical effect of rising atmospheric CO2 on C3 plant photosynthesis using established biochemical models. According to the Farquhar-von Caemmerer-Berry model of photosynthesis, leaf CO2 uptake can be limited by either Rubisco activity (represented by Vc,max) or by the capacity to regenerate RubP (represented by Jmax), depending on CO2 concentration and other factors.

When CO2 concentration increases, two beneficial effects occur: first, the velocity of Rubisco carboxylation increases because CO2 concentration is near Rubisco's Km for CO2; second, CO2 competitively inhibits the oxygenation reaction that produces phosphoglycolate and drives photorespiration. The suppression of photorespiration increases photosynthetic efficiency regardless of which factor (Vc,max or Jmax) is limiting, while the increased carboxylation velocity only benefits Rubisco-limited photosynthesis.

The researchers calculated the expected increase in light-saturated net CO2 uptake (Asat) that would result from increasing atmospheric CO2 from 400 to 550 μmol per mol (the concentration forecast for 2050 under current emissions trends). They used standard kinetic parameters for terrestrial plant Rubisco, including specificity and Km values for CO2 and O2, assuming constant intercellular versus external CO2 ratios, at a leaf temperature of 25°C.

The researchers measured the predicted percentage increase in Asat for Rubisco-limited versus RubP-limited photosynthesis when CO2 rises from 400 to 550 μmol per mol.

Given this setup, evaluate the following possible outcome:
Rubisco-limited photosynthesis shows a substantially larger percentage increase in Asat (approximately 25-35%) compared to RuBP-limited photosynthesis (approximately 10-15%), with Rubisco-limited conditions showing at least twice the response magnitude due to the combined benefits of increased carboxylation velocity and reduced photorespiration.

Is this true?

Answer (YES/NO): NO